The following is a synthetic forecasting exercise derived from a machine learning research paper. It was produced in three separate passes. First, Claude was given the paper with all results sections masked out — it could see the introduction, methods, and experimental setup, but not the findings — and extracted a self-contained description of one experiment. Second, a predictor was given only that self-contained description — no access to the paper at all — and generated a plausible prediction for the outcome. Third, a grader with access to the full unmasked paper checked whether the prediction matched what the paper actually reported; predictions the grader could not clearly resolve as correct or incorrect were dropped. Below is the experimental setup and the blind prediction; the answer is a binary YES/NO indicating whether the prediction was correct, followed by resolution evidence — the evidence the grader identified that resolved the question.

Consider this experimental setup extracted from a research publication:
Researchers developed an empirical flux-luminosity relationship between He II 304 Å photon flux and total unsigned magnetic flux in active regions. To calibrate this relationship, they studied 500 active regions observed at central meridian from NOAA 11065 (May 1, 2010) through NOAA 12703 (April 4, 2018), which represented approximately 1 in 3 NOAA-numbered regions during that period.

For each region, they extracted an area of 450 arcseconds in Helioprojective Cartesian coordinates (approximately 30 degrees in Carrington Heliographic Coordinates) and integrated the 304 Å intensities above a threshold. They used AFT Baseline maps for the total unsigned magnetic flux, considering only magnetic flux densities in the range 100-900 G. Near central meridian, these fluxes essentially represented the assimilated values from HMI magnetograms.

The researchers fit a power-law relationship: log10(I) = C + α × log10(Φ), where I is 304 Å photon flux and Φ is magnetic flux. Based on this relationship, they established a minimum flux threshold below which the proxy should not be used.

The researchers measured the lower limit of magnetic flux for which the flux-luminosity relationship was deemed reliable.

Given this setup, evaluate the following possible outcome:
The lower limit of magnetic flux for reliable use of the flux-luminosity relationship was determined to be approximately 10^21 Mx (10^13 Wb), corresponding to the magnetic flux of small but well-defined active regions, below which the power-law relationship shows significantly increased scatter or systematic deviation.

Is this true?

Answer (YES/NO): NO